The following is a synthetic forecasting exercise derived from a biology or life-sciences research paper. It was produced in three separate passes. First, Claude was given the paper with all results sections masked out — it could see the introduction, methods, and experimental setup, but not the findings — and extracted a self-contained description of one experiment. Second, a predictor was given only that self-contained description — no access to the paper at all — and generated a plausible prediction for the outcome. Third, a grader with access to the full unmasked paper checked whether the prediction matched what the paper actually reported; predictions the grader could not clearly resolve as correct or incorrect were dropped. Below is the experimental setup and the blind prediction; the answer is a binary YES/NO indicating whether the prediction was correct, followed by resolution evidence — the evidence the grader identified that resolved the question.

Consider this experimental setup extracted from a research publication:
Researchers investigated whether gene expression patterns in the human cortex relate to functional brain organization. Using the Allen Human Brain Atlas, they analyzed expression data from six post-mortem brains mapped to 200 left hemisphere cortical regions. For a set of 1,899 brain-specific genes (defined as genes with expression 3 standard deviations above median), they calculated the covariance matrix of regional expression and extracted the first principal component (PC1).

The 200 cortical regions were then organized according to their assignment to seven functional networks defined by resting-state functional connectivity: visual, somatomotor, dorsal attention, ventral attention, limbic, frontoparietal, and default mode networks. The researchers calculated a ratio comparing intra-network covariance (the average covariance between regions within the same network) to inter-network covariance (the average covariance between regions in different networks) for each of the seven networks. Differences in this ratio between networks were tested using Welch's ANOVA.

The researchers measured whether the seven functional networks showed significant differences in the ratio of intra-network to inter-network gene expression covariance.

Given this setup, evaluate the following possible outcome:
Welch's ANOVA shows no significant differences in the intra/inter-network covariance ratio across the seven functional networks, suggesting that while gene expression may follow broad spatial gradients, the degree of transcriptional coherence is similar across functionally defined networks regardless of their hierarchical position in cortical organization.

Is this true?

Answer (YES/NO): NO